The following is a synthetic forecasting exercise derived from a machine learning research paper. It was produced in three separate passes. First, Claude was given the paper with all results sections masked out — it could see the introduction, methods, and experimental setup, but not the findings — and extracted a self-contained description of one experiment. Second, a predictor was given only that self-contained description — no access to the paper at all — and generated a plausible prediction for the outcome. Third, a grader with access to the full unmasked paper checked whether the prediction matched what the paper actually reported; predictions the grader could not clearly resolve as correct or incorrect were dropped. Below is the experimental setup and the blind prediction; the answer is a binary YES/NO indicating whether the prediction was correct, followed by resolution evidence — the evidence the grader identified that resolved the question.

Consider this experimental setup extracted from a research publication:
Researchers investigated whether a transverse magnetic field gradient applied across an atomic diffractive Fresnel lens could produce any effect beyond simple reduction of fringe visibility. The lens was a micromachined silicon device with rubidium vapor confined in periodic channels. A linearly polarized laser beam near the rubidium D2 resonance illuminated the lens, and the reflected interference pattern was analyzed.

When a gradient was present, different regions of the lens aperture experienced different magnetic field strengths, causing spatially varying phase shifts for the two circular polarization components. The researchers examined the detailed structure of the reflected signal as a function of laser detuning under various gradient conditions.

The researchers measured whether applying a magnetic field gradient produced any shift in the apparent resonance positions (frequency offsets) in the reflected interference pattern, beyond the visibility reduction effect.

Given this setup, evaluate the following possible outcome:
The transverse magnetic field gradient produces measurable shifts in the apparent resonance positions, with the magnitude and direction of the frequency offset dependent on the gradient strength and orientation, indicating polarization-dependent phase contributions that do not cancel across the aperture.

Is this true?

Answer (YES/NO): YES